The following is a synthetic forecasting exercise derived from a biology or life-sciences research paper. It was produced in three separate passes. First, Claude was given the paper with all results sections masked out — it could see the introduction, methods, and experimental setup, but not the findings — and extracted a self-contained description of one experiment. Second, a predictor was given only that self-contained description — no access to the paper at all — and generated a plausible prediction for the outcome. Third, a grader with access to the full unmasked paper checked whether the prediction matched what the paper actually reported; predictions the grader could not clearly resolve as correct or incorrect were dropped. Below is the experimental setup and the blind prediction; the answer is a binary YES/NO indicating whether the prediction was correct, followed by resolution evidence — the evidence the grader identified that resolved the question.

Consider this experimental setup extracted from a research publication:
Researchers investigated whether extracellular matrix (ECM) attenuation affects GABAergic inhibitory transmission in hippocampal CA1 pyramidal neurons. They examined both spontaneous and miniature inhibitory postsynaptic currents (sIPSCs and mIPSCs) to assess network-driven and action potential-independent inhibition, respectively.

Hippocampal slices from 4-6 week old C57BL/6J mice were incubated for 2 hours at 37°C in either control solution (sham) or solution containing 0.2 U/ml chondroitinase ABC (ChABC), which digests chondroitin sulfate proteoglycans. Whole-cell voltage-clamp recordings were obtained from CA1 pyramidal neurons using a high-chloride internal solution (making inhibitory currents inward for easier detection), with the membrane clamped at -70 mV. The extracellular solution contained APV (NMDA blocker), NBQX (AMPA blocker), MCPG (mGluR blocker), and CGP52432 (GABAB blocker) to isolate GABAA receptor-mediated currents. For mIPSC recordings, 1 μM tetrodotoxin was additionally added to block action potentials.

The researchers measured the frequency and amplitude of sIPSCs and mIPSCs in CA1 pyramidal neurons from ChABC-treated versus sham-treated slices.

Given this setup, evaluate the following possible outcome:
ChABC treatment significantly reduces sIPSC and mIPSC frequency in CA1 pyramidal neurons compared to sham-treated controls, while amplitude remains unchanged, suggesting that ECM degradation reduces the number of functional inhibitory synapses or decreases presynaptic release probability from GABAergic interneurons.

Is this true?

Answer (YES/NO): NO